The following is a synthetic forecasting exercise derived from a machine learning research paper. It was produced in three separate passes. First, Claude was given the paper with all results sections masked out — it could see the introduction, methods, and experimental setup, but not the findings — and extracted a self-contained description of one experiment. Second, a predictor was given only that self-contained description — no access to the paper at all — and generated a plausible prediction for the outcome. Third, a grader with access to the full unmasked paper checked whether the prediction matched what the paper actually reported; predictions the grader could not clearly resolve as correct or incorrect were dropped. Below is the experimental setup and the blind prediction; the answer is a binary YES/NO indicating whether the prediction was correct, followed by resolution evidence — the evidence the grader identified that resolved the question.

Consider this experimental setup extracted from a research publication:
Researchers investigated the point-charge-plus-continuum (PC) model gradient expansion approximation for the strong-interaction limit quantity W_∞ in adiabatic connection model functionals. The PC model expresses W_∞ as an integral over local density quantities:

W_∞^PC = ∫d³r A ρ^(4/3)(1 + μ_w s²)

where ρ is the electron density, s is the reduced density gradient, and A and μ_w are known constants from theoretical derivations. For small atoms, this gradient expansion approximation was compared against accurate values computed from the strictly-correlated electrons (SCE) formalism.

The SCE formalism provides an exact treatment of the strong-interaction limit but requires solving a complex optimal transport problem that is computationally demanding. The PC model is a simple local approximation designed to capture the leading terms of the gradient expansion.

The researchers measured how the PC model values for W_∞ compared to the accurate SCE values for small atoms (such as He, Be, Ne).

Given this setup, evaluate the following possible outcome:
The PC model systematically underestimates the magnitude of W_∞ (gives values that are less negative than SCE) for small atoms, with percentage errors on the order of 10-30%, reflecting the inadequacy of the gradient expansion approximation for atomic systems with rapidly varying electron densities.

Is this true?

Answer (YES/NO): NO